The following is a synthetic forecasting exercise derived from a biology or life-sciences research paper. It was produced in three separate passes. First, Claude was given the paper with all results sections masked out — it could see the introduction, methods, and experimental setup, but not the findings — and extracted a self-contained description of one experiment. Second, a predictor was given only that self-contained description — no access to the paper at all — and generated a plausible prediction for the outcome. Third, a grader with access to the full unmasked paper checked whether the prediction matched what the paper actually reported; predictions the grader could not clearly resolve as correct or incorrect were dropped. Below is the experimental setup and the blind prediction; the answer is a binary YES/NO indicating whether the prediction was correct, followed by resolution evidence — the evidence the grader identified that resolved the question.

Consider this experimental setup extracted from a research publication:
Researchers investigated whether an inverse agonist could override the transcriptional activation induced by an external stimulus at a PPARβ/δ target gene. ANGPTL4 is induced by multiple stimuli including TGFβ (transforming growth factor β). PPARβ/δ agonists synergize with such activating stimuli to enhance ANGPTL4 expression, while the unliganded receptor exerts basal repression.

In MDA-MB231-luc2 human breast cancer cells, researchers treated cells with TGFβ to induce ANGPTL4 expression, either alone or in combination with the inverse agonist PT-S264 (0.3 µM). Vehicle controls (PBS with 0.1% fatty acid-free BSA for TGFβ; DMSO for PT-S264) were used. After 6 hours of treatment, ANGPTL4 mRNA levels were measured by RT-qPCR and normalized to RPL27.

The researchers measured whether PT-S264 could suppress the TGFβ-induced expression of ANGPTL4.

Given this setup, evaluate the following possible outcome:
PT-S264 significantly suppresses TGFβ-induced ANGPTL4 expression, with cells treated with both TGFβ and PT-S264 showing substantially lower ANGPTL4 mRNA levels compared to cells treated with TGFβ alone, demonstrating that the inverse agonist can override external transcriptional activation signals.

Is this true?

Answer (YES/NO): YES